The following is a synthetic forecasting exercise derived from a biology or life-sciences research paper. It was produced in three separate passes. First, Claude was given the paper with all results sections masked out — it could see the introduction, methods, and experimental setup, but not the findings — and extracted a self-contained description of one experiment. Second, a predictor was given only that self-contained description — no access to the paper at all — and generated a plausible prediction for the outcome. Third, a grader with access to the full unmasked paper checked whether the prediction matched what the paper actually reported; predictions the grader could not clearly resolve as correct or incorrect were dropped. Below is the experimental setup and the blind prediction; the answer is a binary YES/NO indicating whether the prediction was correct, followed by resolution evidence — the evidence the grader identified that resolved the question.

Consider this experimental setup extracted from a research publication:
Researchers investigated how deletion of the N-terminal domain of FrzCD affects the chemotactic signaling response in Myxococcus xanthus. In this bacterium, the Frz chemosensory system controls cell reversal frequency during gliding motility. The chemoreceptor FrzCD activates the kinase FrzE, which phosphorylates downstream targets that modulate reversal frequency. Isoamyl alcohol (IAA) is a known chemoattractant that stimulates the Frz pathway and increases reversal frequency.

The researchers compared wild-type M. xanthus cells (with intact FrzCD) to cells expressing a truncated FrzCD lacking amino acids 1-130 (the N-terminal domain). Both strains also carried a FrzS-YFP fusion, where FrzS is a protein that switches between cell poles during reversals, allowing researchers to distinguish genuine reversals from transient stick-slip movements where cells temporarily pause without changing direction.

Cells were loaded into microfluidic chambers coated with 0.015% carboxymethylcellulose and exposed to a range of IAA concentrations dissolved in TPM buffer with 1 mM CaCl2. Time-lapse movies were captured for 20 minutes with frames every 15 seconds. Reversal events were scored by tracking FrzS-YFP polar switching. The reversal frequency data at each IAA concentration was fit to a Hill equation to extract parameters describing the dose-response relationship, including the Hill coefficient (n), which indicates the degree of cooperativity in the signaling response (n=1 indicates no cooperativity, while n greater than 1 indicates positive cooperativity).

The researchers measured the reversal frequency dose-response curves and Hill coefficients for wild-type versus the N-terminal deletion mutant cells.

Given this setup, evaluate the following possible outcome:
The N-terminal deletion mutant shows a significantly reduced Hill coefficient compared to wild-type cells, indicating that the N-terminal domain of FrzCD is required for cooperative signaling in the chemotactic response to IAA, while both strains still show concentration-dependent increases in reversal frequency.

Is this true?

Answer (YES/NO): YES